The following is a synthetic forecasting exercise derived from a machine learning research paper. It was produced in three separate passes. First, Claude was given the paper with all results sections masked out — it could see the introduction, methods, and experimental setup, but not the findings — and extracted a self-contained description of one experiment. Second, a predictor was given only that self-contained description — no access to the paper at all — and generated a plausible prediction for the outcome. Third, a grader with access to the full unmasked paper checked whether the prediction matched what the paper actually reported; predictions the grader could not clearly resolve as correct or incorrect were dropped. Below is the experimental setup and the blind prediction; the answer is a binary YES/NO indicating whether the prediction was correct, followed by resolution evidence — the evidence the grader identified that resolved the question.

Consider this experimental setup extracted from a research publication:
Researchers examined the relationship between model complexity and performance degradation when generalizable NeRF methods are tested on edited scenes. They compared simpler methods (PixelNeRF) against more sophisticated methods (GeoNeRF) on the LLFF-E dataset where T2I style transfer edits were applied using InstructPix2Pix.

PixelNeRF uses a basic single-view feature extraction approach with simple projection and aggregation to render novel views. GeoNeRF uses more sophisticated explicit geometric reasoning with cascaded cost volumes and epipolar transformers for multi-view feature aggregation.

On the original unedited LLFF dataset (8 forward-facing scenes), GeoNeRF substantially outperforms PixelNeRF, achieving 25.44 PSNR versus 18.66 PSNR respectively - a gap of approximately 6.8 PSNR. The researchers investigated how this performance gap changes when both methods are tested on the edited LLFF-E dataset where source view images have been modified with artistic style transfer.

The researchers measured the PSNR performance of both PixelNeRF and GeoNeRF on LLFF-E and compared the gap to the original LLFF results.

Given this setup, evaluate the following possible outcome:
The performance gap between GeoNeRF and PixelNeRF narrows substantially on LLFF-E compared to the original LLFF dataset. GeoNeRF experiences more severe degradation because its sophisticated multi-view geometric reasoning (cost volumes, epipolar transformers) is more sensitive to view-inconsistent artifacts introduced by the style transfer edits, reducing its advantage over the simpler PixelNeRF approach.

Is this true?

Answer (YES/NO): NO